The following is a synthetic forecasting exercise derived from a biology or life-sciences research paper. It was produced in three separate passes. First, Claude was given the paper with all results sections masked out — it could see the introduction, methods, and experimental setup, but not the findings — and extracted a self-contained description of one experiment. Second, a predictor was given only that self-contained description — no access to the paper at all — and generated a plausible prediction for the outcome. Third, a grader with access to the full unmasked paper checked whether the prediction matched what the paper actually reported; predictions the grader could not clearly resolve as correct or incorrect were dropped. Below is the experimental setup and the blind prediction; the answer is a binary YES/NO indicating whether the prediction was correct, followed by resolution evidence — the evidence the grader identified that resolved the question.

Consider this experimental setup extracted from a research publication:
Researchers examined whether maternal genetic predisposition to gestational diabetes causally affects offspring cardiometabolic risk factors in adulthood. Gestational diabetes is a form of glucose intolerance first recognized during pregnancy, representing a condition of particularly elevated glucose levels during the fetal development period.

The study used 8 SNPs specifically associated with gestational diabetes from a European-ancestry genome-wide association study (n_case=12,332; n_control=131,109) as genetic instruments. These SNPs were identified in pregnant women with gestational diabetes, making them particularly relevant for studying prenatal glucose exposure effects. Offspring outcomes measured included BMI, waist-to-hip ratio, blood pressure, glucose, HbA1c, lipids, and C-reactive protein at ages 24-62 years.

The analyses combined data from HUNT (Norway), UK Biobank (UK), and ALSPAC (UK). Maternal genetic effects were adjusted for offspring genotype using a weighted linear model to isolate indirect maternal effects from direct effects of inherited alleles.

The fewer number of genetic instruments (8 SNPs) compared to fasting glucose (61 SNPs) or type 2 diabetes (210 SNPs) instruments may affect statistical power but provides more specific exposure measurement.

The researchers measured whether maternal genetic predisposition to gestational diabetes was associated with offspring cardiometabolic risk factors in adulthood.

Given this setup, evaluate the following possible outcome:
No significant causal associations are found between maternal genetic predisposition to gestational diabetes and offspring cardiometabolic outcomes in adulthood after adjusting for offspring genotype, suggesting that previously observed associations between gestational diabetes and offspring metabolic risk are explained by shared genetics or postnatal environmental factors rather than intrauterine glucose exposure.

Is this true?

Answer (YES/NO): YES